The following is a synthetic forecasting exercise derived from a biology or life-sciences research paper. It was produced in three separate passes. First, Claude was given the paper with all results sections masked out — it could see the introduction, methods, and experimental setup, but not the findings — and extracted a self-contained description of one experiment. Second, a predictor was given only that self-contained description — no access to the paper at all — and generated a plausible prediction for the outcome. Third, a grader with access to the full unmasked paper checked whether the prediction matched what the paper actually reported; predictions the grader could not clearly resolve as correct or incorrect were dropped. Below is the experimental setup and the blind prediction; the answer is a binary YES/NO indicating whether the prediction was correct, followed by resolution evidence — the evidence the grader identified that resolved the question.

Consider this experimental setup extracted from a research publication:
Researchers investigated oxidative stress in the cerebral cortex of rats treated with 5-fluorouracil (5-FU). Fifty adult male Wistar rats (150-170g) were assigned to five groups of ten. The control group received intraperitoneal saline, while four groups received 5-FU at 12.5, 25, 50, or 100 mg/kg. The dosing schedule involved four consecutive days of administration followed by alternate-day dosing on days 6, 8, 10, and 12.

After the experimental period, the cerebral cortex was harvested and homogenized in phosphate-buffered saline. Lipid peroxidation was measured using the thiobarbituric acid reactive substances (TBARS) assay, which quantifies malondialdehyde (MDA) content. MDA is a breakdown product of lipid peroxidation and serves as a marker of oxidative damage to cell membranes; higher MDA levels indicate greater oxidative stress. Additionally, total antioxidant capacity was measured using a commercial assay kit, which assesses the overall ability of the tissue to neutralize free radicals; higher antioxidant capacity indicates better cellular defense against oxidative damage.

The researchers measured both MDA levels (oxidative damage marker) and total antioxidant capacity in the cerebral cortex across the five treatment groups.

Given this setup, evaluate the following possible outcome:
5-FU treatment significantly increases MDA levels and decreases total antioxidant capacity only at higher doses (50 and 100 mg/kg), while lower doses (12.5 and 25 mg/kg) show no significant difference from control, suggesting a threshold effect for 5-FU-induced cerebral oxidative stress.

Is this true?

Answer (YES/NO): NO